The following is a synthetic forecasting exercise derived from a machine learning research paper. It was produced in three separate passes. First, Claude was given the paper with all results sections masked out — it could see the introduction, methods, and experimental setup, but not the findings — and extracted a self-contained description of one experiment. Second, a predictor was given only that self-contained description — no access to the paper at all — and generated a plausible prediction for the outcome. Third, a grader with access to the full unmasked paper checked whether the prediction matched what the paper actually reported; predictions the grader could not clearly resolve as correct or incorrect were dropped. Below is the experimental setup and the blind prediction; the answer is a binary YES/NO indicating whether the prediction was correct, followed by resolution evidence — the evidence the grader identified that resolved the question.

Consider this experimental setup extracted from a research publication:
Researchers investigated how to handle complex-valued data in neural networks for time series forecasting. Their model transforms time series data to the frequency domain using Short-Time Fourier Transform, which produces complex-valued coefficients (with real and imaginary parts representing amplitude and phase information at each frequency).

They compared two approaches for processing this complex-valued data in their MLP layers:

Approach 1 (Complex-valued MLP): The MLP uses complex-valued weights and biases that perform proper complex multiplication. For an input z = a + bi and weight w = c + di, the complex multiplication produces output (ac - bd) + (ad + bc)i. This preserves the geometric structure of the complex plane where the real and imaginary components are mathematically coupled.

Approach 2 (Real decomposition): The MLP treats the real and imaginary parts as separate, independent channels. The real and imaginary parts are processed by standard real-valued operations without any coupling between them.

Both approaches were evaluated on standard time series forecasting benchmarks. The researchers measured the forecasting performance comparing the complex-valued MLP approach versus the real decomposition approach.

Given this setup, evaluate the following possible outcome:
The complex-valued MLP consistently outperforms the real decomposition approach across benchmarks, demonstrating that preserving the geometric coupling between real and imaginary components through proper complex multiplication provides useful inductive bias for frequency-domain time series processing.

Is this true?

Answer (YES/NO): NO